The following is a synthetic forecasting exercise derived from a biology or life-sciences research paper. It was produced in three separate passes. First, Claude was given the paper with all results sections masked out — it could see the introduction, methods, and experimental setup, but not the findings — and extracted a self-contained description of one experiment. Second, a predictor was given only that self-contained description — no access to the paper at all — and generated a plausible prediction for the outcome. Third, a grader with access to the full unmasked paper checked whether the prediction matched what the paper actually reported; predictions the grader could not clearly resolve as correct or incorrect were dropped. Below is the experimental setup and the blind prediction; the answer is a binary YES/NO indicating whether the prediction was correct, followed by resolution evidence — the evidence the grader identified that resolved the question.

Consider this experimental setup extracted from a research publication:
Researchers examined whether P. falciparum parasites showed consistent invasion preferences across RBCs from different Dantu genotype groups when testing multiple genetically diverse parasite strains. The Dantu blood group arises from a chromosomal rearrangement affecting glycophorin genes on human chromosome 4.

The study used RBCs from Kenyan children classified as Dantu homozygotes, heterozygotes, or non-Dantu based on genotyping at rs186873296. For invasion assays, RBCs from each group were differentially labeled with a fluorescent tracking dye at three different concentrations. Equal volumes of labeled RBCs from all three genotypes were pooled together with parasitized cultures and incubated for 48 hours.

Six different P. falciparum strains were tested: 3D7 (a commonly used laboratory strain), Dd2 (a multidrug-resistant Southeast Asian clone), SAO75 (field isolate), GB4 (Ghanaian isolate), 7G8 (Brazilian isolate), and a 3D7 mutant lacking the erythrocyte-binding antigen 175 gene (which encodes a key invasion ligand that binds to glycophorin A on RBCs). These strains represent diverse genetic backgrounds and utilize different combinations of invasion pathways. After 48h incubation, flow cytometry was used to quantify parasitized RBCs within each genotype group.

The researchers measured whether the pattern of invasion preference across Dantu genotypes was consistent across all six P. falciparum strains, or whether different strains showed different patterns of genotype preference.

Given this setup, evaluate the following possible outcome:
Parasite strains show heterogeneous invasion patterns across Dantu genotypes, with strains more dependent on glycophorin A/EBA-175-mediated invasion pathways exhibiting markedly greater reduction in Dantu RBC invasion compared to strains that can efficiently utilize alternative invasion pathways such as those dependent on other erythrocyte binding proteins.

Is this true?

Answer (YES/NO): NO